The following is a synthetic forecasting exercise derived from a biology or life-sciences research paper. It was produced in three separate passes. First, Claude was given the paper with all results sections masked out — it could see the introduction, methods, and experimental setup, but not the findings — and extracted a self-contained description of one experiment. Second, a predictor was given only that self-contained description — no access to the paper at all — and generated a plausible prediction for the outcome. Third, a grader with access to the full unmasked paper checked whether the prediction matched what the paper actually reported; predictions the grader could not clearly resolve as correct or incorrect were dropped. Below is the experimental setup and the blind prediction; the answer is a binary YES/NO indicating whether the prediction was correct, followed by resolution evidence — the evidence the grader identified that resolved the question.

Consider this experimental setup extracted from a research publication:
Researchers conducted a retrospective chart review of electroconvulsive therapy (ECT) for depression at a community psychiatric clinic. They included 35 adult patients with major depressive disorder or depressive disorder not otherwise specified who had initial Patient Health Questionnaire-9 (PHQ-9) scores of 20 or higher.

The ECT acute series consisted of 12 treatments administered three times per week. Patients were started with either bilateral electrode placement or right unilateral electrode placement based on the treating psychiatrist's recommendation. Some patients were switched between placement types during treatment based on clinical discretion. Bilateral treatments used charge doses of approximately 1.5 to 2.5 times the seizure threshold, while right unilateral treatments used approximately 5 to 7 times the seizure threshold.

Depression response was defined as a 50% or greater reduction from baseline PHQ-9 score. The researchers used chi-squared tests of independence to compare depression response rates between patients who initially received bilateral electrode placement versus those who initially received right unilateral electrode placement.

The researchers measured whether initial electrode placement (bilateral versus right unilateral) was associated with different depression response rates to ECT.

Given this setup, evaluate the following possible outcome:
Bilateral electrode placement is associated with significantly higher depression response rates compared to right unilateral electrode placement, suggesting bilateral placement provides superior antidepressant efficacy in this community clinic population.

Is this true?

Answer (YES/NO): NO